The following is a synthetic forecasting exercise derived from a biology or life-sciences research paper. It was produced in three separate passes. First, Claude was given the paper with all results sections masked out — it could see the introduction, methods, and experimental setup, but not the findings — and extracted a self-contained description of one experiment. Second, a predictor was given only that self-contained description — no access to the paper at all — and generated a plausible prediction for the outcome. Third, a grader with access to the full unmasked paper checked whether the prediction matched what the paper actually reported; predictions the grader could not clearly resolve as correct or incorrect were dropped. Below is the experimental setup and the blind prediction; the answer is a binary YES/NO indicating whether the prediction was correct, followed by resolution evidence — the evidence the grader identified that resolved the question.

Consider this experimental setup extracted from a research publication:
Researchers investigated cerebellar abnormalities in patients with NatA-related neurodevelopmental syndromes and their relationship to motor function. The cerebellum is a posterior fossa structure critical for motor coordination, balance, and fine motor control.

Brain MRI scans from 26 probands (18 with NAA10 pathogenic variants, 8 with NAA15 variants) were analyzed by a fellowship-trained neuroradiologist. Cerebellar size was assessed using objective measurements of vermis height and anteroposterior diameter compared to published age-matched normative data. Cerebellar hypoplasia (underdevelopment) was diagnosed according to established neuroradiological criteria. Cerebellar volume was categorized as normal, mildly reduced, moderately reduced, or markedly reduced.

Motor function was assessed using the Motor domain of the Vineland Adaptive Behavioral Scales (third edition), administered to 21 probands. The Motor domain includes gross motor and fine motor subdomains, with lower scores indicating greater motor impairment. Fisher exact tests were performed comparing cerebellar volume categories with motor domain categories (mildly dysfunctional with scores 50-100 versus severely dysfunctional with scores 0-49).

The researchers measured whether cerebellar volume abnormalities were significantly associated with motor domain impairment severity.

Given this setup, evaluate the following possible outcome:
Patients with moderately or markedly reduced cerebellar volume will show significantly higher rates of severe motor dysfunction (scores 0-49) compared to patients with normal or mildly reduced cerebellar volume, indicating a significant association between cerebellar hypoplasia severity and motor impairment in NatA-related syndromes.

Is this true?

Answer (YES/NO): NO